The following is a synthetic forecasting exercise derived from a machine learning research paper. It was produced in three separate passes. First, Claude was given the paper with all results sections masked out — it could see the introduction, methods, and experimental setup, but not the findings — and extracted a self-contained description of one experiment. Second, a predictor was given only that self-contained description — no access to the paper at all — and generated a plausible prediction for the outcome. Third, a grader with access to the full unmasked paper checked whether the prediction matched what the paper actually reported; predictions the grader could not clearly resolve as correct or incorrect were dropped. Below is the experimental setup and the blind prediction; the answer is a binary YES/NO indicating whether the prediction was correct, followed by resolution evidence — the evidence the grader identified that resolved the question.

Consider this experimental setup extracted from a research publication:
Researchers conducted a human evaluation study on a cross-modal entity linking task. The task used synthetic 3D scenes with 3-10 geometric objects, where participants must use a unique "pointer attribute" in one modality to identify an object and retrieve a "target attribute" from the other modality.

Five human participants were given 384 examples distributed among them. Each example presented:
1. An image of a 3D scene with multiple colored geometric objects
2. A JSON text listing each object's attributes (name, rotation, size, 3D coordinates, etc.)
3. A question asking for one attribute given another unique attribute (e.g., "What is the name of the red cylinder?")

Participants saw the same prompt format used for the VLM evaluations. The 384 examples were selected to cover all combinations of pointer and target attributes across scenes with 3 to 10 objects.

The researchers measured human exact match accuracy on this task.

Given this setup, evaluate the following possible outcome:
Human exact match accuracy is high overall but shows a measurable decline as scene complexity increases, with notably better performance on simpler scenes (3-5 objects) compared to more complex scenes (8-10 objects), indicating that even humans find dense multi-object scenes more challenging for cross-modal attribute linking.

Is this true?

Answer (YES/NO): NO